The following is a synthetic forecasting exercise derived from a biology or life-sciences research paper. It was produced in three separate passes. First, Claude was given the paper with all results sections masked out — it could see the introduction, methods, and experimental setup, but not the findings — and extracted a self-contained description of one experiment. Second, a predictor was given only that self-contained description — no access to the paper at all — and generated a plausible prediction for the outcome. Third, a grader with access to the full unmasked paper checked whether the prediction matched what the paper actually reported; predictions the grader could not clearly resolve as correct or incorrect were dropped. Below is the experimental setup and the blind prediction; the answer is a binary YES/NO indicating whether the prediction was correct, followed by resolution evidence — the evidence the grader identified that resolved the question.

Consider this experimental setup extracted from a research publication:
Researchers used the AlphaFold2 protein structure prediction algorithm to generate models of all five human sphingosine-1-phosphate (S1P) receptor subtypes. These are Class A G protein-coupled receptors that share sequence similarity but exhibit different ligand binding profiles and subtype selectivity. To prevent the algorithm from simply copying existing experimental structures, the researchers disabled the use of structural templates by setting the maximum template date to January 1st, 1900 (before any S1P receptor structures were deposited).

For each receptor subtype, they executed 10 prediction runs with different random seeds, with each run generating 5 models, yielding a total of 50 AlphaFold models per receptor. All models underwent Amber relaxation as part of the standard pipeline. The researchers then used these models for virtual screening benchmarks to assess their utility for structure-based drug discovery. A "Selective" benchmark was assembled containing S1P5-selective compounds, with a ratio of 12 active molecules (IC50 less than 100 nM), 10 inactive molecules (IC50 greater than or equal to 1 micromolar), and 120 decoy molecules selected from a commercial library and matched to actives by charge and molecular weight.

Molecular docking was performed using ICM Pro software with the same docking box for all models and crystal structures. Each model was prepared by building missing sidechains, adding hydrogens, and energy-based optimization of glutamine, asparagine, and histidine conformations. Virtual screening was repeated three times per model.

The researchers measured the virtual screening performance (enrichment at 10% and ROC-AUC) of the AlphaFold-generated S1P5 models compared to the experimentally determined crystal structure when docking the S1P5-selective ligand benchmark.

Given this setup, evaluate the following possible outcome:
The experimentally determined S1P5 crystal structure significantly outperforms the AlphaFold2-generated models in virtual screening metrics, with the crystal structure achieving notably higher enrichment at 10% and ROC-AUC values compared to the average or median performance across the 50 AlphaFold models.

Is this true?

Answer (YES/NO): YES